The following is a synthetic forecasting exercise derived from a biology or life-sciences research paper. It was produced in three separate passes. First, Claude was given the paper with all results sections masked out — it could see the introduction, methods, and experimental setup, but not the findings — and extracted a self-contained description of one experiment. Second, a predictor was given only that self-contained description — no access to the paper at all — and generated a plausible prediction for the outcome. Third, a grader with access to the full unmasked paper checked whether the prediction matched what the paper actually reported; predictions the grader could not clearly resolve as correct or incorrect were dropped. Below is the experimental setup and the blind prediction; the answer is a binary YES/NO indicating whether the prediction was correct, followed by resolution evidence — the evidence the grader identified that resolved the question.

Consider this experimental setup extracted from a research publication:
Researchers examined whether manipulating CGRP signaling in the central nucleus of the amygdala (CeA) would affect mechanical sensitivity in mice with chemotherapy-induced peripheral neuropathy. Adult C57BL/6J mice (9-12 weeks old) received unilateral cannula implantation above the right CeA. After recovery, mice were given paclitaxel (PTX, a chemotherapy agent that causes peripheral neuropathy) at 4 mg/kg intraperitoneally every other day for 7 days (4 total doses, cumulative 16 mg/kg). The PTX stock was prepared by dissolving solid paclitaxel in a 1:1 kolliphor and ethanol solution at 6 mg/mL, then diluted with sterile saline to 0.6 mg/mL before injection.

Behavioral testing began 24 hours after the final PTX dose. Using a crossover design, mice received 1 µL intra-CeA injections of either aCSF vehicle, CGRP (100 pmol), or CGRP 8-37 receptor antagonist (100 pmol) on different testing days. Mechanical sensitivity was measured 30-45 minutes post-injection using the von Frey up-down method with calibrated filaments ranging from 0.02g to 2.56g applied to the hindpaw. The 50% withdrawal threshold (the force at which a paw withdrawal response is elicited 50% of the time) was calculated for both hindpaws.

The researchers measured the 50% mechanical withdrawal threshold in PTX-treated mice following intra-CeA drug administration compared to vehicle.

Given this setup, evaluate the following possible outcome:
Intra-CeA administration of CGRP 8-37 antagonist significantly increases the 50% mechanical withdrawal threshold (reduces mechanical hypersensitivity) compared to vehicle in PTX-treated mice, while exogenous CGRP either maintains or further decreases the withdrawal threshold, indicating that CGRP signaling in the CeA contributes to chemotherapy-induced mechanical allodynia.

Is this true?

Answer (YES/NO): NO